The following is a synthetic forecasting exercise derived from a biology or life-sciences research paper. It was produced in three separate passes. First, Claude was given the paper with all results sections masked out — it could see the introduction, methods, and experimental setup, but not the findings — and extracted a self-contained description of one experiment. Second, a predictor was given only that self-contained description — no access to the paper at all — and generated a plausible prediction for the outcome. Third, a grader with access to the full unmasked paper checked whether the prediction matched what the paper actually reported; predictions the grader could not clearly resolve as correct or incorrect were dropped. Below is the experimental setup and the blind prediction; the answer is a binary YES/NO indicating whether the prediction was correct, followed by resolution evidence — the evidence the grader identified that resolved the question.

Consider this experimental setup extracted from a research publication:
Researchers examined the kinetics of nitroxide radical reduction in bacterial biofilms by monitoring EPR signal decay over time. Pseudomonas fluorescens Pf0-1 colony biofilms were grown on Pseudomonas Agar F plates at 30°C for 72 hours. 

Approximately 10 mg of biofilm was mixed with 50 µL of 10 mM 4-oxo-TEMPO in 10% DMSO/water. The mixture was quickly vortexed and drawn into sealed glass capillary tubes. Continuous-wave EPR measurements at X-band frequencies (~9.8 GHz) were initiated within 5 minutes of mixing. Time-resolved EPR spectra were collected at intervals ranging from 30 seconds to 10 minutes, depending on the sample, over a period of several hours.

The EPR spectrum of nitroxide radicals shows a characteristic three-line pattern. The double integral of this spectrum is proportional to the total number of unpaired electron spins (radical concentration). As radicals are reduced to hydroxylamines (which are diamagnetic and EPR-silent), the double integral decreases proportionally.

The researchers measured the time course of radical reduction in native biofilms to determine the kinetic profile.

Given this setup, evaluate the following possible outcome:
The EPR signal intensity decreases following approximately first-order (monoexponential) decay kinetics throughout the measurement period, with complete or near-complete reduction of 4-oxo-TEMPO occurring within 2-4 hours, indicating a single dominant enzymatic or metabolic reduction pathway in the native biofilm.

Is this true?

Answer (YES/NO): NO